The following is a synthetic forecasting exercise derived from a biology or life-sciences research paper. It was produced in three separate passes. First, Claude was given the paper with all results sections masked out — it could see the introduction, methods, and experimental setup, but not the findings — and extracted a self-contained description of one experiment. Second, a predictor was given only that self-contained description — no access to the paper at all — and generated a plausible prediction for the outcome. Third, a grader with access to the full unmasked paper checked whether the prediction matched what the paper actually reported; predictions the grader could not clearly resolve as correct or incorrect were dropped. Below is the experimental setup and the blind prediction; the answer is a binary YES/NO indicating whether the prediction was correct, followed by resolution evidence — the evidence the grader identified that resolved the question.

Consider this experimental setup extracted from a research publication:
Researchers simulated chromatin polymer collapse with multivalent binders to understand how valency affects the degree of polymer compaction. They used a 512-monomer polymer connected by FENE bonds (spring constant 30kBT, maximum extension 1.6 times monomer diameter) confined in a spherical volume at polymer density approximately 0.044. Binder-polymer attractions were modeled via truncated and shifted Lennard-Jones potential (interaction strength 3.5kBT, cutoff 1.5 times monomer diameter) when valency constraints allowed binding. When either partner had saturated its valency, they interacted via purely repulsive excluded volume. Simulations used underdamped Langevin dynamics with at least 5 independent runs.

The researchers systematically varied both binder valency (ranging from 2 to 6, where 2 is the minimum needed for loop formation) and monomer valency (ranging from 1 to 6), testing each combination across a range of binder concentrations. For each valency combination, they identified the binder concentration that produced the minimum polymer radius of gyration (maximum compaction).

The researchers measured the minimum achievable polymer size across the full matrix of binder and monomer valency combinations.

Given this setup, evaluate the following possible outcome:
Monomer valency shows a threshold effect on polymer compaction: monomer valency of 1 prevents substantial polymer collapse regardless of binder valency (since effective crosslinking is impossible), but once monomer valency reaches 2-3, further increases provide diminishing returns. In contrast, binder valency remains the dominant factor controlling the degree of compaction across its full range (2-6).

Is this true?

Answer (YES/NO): NO